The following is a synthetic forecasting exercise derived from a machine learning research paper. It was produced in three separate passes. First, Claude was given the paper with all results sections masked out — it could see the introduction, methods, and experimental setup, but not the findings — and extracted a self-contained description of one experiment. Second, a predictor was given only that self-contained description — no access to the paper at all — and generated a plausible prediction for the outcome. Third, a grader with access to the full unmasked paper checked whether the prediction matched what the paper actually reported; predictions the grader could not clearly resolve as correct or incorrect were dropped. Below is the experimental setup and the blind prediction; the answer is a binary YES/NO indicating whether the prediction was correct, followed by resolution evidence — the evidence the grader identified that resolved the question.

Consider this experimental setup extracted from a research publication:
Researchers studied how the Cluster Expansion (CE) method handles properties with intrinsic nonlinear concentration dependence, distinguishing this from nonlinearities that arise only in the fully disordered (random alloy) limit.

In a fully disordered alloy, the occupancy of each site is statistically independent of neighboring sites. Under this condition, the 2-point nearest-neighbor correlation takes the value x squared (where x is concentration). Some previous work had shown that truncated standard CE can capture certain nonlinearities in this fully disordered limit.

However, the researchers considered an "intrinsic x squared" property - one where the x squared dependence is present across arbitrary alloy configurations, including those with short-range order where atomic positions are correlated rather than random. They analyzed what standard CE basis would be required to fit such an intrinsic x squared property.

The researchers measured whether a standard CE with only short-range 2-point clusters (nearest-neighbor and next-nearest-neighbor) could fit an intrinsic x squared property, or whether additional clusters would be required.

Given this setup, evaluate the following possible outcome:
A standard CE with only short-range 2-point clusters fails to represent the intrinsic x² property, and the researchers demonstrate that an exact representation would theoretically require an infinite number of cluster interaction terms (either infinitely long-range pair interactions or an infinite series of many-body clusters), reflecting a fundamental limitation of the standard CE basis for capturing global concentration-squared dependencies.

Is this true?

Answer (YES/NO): NO